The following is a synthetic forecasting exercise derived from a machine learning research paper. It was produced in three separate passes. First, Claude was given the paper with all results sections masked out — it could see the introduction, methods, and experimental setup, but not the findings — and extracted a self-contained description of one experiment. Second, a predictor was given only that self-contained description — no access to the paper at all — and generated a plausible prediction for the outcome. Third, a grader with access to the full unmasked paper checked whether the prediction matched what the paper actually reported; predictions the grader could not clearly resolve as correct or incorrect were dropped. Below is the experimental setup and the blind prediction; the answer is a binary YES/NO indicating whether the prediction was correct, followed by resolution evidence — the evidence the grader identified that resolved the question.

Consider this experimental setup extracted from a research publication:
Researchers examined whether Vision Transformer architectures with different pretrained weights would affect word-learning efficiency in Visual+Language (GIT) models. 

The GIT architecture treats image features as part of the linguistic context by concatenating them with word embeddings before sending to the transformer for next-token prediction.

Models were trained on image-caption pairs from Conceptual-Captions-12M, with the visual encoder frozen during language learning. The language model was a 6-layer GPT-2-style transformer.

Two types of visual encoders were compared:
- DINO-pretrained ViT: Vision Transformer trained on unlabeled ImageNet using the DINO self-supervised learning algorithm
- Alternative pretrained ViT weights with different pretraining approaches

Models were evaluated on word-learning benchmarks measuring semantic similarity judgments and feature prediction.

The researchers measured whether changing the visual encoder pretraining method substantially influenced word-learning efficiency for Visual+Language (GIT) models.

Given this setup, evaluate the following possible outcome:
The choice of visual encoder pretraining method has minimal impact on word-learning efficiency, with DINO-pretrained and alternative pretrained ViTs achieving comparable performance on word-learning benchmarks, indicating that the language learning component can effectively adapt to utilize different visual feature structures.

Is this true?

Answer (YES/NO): YES